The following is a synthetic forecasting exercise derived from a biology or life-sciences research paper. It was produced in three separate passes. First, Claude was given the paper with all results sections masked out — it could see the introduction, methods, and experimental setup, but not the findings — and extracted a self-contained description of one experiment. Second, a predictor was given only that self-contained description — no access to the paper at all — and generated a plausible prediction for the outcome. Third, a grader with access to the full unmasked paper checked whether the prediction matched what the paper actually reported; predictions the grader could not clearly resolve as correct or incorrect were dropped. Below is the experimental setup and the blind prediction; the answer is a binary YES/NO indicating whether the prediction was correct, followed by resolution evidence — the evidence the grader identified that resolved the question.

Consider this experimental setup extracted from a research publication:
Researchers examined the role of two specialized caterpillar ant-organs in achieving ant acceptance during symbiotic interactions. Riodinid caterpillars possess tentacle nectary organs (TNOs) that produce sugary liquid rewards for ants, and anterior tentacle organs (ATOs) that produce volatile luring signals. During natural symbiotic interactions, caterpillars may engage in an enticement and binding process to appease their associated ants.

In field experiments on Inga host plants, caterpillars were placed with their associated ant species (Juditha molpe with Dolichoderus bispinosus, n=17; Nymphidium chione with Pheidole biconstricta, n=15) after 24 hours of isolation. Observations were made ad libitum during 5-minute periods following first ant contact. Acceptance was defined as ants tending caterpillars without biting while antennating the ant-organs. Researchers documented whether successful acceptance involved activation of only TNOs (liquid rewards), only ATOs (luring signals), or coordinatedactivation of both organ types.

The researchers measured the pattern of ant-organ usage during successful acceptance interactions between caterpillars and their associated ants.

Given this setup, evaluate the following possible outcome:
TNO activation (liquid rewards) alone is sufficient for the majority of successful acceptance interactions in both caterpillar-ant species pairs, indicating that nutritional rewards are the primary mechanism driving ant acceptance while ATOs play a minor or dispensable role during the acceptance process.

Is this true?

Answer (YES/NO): NO